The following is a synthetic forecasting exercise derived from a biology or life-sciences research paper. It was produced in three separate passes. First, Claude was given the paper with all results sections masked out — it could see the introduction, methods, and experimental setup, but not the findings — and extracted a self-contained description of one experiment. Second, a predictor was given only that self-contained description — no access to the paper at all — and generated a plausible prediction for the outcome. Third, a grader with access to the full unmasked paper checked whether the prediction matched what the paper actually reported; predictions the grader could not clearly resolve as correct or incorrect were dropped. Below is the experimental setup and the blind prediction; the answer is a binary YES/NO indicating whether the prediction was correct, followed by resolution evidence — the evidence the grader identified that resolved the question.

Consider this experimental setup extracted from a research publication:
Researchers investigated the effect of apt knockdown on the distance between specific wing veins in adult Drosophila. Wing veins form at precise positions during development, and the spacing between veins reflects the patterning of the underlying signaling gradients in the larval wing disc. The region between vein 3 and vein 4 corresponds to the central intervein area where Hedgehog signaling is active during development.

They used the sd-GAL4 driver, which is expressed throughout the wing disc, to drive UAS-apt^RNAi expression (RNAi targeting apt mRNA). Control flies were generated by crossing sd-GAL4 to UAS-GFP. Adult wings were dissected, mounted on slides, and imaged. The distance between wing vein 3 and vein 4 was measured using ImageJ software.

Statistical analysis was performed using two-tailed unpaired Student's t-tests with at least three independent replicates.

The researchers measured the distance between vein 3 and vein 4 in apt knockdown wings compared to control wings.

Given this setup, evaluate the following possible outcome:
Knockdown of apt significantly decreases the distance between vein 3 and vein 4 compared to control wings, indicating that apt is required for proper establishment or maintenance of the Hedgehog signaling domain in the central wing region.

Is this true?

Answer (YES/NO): YES